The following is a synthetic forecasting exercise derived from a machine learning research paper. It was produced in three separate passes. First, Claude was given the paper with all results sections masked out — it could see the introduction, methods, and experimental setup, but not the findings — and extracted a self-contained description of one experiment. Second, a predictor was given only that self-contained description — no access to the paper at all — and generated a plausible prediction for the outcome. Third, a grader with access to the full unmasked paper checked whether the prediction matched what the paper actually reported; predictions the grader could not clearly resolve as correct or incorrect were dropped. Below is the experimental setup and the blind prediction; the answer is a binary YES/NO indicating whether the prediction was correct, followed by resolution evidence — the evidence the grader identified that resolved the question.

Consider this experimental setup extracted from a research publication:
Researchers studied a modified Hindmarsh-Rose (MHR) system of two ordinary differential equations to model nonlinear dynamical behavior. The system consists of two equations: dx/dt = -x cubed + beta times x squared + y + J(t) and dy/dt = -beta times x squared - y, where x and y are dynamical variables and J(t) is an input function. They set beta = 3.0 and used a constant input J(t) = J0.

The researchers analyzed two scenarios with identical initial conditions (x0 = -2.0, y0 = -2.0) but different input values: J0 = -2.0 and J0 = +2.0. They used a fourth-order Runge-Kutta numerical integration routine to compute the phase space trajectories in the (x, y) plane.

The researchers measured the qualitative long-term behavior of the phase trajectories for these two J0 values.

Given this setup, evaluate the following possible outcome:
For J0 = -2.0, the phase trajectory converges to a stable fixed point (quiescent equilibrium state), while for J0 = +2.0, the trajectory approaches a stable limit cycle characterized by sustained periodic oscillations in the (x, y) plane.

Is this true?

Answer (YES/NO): YES